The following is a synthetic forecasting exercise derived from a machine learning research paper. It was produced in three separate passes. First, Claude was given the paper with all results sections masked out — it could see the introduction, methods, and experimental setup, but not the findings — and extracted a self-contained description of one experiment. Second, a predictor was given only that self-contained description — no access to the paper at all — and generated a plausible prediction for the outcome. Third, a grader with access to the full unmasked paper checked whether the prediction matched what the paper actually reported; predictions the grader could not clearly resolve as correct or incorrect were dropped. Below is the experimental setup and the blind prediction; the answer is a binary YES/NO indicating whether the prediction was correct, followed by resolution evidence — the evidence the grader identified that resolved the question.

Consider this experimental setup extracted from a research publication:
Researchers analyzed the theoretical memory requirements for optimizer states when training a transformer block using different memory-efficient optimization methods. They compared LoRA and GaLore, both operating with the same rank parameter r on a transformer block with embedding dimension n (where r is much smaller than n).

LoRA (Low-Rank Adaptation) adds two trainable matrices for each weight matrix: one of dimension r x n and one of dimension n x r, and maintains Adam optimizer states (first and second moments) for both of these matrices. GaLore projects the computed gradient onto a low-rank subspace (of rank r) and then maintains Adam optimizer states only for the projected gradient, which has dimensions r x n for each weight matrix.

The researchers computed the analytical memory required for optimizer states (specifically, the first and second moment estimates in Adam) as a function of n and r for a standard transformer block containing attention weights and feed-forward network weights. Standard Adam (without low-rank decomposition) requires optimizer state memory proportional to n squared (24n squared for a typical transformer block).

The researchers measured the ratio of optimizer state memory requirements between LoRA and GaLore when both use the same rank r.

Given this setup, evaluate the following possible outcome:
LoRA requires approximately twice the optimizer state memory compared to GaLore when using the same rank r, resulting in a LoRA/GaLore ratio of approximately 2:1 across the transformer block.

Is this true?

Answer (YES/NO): YES